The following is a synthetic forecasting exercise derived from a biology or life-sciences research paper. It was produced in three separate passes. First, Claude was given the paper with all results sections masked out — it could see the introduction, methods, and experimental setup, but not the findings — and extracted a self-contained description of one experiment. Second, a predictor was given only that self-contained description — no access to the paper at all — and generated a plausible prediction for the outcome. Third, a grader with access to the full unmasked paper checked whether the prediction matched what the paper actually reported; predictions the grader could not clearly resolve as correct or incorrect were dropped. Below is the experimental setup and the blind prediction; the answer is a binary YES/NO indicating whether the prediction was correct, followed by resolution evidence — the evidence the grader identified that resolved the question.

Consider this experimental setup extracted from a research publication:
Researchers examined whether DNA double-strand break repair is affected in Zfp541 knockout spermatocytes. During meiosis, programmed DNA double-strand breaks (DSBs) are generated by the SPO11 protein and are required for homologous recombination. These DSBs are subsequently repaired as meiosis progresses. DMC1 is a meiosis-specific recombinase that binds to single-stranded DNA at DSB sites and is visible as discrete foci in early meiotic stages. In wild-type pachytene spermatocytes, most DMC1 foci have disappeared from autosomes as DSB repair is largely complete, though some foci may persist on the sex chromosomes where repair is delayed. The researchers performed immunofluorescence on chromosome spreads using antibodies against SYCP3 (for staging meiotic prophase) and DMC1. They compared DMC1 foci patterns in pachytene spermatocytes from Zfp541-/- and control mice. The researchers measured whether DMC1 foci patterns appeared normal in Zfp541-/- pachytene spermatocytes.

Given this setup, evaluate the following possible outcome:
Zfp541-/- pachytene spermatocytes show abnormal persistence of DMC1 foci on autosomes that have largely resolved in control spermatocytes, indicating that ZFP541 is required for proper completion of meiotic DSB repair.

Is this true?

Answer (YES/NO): YES